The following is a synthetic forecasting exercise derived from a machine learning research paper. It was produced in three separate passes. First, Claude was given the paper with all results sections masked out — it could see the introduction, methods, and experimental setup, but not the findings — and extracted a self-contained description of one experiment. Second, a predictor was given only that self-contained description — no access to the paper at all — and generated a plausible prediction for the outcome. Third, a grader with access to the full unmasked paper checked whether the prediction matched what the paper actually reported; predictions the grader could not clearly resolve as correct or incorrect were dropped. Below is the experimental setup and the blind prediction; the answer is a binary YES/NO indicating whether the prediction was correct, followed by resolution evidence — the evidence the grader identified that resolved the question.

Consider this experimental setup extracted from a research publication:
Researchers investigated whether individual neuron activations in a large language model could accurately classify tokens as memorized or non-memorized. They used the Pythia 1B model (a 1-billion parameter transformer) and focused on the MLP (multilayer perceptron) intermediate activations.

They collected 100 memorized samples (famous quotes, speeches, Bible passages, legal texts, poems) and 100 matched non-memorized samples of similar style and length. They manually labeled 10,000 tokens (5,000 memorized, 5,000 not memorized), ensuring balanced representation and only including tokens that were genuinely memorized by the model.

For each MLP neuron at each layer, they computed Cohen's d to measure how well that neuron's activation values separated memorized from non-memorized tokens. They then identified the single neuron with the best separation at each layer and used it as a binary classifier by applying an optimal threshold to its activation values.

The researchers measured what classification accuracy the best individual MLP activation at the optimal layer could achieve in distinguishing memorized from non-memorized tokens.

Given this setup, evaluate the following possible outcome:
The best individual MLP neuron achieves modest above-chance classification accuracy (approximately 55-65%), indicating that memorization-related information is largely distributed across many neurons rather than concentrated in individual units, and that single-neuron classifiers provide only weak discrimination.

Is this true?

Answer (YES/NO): NO